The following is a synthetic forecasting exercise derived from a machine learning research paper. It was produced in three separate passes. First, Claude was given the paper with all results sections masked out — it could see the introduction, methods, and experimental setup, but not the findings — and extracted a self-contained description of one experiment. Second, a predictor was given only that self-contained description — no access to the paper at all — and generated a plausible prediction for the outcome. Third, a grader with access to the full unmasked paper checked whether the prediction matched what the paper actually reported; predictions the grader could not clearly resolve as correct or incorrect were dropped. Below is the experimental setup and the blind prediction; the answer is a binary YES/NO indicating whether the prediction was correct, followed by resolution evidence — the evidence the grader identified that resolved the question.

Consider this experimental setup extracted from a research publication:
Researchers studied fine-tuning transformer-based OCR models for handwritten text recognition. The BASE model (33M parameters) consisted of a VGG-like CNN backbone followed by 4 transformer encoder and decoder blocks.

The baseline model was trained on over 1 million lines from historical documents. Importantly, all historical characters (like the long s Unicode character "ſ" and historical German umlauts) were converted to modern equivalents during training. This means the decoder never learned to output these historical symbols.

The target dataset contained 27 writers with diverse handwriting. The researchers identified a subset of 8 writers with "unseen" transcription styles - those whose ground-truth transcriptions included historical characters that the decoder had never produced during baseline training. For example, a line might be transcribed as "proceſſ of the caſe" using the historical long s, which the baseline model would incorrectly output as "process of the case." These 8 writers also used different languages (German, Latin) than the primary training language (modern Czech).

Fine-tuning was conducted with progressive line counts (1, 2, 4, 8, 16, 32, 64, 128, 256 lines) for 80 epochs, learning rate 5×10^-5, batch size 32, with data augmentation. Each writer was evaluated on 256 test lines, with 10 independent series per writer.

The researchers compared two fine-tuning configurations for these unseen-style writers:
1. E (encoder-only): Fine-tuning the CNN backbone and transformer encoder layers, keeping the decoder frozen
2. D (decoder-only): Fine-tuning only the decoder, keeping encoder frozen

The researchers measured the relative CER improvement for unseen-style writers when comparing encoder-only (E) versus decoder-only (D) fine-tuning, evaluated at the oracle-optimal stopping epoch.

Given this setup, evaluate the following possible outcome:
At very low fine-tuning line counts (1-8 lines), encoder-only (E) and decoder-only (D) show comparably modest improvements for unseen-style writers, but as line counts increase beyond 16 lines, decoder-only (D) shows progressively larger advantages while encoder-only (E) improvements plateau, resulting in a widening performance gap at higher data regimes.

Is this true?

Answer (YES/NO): NO